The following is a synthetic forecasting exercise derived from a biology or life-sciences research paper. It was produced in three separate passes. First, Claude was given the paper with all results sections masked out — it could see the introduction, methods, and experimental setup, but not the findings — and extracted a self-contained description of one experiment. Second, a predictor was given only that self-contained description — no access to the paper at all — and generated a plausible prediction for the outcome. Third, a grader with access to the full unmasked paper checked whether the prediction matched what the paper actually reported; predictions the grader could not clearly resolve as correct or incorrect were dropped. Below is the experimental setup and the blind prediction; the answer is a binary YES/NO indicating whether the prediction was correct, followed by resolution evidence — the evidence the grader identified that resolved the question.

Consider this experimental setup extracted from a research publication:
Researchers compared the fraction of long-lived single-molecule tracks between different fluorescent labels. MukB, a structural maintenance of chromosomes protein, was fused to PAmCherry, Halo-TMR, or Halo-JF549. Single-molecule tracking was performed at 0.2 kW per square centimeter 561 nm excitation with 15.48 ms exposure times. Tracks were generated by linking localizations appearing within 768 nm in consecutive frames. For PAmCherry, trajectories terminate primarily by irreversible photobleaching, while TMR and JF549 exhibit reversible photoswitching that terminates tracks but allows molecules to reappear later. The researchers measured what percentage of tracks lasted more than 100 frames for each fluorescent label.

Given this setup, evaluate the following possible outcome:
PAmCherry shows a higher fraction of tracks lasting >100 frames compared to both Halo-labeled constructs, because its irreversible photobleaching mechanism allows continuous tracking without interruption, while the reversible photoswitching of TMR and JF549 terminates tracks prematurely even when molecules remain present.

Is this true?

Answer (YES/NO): NO